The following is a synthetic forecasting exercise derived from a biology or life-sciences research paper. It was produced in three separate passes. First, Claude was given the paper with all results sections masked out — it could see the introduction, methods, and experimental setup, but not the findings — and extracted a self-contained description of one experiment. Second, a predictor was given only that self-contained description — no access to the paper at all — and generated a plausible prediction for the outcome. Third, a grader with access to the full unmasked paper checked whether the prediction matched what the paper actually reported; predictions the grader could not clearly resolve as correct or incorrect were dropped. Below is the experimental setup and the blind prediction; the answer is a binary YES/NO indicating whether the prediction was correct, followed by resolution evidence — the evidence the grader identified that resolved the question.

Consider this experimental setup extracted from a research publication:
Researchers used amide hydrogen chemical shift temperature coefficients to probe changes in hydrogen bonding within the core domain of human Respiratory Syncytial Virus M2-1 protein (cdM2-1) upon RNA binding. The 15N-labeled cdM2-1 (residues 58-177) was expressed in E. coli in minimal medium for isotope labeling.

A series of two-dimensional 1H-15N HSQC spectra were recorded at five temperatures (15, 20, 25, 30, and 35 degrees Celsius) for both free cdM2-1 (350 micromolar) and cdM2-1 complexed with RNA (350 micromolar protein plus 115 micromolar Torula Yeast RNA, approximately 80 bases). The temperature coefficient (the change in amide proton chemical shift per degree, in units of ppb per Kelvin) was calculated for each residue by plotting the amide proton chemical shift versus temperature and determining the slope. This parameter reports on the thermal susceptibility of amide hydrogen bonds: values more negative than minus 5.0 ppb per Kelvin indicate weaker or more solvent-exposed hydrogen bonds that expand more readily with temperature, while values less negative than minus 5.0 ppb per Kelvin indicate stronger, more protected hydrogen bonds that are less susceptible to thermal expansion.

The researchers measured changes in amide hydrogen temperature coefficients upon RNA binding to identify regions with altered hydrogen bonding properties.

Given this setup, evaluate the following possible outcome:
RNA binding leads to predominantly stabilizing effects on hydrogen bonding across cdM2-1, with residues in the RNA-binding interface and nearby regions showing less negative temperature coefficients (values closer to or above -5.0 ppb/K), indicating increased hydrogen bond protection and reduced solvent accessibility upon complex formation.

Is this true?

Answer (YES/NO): NO